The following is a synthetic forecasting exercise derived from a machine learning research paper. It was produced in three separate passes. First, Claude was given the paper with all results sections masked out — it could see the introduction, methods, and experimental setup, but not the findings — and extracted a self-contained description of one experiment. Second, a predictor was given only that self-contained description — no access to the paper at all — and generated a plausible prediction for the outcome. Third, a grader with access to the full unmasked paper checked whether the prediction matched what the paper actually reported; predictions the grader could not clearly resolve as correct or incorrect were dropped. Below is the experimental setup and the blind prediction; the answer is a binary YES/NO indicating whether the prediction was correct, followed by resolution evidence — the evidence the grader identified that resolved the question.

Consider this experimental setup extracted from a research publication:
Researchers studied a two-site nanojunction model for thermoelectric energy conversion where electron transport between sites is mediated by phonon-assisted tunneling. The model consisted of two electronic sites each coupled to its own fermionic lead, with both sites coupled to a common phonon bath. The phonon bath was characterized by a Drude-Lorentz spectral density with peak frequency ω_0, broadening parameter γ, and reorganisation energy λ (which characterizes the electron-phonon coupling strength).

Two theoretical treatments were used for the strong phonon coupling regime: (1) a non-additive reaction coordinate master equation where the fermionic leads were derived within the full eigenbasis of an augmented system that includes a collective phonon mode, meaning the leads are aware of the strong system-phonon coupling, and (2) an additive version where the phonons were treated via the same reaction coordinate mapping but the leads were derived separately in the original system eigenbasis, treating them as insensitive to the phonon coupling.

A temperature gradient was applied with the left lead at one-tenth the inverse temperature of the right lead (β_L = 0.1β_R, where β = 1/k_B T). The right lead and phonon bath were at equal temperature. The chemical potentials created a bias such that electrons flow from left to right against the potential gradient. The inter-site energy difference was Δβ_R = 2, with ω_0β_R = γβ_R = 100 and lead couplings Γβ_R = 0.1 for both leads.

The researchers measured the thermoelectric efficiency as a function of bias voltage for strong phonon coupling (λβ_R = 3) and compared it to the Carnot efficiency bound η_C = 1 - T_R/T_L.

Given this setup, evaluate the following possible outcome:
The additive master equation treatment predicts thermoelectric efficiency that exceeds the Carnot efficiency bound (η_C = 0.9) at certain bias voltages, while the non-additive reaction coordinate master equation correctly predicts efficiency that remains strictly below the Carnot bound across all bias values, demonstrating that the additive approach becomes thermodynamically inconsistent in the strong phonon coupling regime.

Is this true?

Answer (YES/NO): YES